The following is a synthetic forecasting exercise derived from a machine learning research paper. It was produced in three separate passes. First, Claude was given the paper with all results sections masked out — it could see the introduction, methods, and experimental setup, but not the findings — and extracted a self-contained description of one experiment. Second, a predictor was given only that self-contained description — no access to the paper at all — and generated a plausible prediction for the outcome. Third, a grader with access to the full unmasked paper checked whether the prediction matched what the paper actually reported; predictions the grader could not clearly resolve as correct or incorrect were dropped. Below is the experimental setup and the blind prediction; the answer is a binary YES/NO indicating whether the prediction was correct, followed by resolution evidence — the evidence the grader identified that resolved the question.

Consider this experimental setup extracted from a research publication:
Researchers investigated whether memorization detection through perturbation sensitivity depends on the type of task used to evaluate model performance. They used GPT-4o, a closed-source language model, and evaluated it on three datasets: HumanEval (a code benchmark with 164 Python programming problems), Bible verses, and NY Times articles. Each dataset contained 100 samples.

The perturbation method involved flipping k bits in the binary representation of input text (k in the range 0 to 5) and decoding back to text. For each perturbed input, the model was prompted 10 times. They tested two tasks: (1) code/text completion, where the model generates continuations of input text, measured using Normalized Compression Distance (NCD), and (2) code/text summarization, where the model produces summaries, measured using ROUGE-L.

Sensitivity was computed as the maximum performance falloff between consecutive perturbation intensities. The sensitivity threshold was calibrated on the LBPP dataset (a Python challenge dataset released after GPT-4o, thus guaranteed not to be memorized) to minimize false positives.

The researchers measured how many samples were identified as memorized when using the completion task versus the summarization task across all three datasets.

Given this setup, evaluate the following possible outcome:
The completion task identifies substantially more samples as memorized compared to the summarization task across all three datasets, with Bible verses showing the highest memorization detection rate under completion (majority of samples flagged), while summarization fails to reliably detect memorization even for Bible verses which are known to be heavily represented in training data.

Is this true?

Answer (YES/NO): NO